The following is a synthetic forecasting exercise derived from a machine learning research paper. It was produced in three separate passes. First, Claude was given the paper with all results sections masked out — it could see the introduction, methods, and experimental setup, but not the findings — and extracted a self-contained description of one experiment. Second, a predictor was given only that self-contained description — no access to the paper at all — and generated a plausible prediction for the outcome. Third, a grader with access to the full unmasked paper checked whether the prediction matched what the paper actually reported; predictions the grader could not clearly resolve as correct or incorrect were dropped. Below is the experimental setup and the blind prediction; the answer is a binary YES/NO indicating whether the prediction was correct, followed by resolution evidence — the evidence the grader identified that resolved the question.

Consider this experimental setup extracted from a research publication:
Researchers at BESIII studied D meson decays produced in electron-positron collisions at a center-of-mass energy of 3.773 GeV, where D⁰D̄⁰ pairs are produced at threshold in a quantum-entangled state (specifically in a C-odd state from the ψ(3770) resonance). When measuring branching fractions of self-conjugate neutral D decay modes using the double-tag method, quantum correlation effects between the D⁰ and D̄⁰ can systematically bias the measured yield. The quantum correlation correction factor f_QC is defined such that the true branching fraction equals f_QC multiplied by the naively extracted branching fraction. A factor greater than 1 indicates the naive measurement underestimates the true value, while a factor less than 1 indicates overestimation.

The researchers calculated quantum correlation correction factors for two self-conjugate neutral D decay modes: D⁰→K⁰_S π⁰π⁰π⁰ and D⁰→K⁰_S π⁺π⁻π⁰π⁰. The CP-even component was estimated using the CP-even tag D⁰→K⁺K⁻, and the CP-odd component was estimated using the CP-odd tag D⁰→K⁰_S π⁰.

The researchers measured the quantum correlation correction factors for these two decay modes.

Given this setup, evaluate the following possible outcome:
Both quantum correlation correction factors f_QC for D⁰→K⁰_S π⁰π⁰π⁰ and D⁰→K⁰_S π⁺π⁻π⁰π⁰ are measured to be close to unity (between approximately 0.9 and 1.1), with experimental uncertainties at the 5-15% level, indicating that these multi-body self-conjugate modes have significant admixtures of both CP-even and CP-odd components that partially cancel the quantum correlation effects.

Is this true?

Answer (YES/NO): NO